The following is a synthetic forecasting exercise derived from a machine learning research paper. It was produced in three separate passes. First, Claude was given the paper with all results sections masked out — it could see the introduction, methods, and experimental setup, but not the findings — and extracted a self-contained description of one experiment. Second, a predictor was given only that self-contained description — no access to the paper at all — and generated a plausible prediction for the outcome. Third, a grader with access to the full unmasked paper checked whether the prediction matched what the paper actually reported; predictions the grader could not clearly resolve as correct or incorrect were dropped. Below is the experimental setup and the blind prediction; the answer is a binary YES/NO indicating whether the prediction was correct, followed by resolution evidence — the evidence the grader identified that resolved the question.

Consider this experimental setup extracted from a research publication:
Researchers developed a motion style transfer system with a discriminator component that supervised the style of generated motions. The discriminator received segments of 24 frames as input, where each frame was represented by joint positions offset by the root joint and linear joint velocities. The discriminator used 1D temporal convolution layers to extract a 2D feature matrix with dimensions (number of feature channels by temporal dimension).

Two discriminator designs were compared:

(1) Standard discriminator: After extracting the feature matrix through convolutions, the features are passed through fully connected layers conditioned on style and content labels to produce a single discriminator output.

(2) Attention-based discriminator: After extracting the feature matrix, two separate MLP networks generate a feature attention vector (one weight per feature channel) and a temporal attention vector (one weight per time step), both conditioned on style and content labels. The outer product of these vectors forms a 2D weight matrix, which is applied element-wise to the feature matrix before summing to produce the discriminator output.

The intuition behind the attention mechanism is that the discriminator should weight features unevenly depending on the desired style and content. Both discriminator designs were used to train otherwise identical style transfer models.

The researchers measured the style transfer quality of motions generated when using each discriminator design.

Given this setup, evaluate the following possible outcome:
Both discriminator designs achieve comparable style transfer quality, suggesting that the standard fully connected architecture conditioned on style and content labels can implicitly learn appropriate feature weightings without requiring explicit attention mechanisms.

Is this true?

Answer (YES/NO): NO